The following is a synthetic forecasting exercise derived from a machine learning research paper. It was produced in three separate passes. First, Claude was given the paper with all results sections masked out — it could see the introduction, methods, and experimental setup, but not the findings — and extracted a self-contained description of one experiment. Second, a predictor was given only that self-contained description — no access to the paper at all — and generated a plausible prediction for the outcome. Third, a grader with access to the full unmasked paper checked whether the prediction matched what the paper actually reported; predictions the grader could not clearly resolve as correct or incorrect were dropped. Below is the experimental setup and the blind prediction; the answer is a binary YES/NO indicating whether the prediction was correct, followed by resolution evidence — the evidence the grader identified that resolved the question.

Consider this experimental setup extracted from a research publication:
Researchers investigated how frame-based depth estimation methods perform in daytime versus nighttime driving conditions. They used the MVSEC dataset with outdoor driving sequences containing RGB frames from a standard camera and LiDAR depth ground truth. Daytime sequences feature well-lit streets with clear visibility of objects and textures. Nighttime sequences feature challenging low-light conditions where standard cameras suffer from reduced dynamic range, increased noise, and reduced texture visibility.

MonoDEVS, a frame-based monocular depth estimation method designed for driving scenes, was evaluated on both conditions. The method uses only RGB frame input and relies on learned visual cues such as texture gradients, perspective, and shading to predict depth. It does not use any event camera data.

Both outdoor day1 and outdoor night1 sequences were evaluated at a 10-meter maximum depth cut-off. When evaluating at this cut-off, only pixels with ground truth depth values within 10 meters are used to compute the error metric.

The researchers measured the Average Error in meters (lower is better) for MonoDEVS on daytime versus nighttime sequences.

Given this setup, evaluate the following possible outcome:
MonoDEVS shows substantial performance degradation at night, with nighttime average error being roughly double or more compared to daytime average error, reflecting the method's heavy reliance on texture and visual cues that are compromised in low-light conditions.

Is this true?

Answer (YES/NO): YES